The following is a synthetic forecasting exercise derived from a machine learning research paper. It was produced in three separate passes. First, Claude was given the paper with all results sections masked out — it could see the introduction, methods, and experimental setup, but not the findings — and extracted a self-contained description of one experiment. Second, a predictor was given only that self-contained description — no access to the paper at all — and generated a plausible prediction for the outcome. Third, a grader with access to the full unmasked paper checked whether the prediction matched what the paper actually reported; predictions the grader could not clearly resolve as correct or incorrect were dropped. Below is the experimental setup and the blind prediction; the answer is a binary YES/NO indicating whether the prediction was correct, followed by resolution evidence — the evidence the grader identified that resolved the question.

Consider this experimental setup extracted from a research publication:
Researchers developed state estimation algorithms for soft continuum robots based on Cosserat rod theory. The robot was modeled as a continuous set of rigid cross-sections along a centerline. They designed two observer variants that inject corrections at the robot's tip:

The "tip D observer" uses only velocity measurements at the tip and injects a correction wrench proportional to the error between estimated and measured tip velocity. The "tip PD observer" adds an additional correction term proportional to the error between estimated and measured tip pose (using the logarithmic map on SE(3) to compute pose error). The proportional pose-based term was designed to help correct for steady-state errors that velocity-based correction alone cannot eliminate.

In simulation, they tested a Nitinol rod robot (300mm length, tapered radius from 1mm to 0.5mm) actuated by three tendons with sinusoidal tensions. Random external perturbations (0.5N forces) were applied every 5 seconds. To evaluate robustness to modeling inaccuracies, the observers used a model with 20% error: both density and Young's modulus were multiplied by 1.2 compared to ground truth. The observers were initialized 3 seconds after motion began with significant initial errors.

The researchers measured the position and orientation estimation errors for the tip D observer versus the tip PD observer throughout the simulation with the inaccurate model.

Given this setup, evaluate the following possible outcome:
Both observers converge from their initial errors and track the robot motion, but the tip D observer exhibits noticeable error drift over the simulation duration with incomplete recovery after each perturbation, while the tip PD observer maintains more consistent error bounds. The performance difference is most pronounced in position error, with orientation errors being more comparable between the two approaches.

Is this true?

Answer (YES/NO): NO